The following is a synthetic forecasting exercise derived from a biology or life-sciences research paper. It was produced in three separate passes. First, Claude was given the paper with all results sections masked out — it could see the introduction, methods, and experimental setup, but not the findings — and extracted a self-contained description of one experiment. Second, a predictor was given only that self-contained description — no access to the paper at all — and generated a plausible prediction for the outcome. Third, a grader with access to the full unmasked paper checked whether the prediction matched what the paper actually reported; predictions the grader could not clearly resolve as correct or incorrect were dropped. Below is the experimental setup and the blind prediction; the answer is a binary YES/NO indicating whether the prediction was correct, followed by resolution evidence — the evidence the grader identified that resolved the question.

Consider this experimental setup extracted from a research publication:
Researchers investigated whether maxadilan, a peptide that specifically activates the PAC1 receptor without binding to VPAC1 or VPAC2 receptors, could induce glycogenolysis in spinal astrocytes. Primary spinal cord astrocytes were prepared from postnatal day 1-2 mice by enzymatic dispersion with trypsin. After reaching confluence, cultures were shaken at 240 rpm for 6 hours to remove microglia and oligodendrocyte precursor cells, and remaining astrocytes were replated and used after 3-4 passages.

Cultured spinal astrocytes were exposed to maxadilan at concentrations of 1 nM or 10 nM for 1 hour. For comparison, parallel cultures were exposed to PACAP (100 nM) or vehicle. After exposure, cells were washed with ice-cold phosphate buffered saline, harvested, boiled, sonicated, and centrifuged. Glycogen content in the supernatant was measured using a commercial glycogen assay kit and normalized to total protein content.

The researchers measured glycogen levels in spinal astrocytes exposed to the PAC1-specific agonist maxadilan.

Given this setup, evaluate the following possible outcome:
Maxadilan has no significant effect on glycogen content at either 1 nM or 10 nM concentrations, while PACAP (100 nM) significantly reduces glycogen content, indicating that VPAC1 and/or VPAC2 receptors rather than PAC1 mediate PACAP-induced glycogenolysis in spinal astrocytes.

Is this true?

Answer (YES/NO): NO